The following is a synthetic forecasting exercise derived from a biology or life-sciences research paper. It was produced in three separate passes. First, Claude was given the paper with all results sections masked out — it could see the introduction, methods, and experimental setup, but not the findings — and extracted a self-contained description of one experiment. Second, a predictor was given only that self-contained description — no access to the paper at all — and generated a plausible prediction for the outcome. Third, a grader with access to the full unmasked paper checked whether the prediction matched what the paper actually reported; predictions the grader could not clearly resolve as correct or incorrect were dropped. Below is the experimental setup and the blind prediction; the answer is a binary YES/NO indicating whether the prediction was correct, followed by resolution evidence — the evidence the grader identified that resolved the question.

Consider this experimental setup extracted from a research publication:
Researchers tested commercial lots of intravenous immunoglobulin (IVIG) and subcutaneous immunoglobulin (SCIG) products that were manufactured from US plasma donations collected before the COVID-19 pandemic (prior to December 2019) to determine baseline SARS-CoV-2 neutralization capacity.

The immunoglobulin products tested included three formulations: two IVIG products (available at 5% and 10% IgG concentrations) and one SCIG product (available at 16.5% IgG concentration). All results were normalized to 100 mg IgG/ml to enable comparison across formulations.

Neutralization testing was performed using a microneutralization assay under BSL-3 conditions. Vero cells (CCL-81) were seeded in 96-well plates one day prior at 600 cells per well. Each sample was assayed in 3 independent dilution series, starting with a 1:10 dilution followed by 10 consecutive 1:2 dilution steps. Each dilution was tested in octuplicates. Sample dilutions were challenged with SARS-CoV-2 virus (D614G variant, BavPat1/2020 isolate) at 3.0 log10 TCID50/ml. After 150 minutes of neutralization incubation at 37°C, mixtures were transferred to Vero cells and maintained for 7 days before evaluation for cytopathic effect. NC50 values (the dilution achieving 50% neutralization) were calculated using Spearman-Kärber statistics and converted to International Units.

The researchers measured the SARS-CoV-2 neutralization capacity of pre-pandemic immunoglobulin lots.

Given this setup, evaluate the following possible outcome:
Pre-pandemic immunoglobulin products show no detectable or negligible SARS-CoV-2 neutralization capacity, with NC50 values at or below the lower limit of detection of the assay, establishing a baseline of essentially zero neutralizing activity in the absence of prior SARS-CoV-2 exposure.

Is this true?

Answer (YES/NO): YES